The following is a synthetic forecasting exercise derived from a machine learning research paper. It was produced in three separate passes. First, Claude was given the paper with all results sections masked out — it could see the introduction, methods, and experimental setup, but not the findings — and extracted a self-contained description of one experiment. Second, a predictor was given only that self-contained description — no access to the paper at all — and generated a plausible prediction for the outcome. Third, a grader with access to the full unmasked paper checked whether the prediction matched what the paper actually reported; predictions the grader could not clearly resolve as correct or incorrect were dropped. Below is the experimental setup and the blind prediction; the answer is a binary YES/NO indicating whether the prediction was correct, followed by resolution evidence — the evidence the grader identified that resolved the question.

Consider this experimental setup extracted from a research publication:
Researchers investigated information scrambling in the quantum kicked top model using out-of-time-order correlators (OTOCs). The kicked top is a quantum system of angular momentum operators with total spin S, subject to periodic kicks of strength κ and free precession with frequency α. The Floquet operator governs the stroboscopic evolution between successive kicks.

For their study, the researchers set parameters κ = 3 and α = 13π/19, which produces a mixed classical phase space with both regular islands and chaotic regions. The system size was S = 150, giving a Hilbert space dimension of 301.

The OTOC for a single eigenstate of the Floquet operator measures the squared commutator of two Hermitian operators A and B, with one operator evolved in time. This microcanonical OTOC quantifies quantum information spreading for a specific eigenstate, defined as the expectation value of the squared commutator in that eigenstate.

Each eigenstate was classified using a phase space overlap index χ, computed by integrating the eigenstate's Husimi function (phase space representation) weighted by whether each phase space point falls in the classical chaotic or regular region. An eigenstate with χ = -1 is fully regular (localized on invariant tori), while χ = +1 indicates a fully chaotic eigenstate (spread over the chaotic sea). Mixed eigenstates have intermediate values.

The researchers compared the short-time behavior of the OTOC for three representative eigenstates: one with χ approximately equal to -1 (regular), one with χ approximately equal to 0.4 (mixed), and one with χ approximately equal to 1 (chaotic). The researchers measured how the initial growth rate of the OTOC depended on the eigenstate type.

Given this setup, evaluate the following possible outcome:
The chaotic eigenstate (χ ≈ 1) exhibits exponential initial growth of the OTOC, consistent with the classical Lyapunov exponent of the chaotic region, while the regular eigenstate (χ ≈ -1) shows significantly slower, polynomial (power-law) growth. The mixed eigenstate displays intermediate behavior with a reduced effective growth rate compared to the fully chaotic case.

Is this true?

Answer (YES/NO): NO